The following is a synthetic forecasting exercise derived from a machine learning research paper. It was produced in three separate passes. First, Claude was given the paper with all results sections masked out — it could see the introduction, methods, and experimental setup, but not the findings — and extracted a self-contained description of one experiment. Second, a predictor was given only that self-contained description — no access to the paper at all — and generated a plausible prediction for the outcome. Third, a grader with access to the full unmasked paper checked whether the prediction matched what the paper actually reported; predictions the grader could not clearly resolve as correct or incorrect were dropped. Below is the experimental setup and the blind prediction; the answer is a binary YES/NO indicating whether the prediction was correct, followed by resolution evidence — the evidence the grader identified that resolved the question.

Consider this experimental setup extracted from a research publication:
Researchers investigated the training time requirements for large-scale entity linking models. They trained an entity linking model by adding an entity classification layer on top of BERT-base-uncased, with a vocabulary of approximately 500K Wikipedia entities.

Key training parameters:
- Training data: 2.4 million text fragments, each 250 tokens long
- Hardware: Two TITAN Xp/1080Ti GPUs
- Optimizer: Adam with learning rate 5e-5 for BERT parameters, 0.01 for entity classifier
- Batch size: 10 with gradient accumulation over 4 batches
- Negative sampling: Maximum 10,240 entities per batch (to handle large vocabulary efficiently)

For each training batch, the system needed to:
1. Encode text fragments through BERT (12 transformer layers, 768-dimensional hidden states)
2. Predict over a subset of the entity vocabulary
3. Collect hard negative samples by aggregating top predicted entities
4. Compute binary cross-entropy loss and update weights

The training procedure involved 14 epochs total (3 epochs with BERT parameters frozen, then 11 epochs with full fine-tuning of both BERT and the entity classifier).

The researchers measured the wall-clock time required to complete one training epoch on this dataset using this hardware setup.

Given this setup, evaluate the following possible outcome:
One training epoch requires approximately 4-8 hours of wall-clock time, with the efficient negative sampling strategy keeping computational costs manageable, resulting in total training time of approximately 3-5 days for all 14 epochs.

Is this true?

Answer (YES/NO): NO